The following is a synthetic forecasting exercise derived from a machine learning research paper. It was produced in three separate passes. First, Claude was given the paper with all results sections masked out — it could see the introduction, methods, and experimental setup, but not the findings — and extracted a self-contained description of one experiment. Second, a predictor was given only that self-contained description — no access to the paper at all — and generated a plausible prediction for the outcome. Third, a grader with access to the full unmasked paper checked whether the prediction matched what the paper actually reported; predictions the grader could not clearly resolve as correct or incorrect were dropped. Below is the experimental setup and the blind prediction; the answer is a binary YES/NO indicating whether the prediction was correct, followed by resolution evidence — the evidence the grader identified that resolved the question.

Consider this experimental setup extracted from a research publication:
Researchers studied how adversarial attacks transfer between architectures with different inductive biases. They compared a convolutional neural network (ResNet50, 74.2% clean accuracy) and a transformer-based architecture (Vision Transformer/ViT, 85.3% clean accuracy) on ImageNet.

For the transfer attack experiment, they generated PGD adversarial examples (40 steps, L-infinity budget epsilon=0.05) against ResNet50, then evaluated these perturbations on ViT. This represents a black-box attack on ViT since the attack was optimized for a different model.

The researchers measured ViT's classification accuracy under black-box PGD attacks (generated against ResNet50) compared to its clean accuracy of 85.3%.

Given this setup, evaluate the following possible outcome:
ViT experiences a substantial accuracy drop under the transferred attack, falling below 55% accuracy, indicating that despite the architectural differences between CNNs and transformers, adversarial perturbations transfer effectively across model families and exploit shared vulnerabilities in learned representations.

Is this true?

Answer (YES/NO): NO